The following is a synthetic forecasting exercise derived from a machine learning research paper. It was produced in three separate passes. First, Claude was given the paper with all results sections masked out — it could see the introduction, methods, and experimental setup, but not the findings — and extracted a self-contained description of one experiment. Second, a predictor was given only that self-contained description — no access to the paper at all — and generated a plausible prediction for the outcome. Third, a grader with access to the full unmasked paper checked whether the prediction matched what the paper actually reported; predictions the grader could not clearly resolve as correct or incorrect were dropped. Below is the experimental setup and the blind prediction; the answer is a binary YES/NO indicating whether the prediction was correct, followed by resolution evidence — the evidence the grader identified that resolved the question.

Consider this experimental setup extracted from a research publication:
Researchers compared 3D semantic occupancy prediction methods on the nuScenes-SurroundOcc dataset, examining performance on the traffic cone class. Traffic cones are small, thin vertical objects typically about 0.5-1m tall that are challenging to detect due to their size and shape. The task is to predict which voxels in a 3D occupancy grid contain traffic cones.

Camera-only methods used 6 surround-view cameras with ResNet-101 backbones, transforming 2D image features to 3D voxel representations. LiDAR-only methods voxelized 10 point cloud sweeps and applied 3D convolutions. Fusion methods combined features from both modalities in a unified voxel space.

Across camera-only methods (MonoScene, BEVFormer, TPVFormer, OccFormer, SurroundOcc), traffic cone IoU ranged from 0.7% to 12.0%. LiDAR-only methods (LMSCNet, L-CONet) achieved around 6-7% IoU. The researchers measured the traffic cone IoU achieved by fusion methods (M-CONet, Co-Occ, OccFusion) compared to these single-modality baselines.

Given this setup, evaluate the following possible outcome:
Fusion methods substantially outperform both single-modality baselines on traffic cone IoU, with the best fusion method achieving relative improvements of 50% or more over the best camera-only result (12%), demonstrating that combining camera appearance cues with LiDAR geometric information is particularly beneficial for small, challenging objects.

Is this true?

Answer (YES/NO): NO